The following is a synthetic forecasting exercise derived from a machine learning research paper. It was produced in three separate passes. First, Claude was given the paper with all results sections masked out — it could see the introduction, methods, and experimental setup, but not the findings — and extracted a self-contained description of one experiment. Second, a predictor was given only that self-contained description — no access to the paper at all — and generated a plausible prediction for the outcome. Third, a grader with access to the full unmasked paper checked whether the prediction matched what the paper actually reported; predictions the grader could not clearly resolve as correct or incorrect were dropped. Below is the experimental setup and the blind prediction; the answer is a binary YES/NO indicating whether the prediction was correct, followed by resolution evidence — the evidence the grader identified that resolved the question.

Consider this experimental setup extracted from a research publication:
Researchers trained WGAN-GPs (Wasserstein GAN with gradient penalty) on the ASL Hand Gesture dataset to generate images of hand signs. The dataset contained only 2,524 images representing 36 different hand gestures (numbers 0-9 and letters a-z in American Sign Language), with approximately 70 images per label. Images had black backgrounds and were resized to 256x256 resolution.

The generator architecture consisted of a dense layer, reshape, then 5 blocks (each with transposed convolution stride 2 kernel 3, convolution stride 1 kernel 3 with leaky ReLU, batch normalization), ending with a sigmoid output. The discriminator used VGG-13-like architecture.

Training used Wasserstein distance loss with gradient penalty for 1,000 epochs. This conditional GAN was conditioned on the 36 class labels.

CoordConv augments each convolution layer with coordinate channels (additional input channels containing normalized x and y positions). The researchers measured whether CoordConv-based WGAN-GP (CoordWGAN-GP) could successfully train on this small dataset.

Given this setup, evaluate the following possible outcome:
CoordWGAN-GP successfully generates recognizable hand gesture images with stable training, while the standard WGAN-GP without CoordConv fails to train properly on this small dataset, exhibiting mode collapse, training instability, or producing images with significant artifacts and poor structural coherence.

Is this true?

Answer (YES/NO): NO